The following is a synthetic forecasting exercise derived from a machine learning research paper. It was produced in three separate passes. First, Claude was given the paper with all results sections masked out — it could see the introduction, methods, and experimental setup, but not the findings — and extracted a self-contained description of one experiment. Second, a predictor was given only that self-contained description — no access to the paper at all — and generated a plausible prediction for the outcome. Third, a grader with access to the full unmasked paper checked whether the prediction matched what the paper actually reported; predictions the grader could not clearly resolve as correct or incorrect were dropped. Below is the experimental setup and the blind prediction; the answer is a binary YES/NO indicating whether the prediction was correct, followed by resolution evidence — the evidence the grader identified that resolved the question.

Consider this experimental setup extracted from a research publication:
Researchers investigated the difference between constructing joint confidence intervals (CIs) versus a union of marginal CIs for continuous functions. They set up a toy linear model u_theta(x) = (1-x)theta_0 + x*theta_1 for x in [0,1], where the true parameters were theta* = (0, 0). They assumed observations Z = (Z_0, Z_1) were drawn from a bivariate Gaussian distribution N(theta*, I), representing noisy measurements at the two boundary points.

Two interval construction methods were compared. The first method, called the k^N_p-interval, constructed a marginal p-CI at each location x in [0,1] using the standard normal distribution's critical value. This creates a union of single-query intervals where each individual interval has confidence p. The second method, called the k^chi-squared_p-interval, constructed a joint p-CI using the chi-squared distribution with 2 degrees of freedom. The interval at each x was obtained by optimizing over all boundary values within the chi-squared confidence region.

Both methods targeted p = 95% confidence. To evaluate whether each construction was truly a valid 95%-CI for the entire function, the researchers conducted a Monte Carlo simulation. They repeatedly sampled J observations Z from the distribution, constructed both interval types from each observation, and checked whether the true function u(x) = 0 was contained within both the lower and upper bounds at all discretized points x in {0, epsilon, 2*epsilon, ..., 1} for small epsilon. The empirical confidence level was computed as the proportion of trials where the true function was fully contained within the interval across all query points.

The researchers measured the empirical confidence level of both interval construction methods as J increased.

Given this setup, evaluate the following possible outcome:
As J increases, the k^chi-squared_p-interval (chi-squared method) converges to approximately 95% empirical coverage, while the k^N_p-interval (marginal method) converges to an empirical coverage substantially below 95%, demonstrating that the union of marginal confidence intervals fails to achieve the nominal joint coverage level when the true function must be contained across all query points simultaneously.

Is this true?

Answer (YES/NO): NO